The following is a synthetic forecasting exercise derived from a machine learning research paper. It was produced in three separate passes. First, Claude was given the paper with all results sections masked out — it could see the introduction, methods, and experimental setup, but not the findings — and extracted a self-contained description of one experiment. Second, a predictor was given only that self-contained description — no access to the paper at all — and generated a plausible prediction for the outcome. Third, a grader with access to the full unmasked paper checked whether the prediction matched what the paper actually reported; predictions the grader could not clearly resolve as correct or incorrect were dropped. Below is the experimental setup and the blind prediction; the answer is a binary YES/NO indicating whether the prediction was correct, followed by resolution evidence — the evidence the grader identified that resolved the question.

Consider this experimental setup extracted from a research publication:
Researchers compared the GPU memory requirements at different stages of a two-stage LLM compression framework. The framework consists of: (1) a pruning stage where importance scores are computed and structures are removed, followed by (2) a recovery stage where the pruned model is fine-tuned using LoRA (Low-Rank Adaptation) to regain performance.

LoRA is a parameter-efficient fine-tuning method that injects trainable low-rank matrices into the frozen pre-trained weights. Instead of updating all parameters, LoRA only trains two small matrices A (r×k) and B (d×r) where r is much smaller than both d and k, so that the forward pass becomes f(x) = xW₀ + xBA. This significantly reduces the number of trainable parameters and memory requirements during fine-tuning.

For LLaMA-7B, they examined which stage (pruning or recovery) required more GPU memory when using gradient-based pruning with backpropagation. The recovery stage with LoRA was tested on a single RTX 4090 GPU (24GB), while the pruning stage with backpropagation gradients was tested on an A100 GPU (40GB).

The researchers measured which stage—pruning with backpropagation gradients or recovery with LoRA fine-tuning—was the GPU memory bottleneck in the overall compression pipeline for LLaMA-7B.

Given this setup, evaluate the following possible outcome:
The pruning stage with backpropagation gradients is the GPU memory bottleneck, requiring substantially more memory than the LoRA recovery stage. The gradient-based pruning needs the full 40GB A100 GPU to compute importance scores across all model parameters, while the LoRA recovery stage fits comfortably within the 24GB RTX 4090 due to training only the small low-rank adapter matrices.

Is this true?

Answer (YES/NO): YES